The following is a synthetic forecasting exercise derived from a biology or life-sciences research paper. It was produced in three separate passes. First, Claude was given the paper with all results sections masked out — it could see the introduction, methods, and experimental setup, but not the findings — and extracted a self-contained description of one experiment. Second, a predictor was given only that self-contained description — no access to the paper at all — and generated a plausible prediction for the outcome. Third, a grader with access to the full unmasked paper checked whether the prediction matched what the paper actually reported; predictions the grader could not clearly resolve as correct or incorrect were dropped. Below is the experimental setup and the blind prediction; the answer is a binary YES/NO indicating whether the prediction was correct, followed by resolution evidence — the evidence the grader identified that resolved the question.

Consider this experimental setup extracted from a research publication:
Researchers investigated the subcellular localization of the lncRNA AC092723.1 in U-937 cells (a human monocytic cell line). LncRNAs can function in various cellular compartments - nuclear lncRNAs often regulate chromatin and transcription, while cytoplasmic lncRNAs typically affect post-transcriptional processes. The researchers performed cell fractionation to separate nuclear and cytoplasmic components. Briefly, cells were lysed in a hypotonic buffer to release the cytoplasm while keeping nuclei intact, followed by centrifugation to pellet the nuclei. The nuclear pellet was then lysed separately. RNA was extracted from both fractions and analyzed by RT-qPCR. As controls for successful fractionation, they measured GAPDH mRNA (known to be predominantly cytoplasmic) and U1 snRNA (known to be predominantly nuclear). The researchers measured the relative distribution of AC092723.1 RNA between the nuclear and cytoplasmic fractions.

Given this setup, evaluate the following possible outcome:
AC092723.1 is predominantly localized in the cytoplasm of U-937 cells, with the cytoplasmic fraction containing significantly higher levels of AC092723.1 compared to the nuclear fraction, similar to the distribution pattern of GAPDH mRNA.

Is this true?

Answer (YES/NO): NO